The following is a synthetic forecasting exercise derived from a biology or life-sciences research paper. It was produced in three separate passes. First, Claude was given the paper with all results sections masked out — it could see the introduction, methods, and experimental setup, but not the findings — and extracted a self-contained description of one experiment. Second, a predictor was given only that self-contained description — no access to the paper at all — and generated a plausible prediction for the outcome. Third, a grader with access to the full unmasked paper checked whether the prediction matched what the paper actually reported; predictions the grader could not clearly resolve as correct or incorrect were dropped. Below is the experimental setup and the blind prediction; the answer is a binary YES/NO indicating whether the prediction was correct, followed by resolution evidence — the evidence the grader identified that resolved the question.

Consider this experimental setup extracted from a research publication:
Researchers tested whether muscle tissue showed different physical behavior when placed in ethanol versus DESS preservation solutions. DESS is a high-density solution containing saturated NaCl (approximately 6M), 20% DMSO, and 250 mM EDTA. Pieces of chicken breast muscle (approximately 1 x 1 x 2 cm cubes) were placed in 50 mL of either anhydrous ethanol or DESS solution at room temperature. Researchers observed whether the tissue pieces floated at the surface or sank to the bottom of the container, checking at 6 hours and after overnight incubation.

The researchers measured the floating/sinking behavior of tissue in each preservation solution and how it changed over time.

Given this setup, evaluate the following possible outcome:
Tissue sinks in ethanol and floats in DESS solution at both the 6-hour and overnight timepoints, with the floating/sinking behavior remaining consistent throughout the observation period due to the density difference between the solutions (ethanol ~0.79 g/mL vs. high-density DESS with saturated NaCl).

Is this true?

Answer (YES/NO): NO